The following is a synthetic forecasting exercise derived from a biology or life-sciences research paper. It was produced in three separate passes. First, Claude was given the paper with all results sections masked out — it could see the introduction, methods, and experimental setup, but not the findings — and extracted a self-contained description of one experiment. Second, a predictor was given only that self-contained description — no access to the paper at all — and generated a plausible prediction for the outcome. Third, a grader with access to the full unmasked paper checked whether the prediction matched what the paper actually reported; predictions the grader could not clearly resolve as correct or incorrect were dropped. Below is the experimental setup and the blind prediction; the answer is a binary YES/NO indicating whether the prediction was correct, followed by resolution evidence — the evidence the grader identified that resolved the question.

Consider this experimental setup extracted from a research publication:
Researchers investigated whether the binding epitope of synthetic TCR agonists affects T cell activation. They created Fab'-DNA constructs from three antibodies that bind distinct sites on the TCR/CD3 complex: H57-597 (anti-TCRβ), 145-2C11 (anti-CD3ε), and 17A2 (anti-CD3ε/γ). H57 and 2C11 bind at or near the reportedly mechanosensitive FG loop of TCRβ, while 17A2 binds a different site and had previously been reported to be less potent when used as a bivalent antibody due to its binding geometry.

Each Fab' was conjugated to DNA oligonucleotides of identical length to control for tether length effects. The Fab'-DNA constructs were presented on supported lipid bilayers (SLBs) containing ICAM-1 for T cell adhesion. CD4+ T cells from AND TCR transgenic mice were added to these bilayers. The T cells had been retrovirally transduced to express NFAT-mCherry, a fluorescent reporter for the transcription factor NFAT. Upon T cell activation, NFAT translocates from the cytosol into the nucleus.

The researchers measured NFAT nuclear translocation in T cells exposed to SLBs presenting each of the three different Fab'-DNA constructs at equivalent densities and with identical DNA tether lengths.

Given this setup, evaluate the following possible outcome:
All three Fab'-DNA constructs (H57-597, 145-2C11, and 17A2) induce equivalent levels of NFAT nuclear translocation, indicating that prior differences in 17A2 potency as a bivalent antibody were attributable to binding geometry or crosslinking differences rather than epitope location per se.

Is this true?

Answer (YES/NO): YES